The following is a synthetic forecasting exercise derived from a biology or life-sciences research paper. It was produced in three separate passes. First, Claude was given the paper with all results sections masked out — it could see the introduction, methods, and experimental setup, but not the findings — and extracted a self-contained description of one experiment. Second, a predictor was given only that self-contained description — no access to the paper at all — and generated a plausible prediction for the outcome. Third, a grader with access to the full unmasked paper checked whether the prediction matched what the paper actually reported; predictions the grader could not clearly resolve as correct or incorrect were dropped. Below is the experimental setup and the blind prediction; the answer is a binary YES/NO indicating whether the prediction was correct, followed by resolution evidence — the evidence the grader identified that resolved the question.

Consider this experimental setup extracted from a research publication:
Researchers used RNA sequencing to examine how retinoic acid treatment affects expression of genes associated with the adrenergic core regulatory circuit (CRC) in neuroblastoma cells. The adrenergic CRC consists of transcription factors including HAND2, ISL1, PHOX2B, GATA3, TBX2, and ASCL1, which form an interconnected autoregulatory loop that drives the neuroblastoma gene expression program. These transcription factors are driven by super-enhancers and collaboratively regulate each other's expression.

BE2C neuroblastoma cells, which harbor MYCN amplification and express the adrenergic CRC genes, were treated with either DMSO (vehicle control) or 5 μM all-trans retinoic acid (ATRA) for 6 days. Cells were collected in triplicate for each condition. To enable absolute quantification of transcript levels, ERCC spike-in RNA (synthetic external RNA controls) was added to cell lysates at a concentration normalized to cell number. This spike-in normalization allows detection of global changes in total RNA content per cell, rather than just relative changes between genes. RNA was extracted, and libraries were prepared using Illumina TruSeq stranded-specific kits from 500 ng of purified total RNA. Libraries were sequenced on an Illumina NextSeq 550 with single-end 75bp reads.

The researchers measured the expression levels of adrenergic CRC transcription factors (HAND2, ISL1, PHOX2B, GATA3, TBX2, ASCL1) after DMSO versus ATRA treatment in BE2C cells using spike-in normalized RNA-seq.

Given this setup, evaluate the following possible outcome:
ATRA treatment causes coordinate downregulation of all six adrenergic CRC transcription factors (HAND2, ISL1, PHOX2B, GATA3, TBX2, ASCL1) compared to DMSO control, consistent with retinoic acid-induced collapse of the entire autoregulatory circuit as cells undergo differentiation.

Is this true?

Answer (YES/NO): NO